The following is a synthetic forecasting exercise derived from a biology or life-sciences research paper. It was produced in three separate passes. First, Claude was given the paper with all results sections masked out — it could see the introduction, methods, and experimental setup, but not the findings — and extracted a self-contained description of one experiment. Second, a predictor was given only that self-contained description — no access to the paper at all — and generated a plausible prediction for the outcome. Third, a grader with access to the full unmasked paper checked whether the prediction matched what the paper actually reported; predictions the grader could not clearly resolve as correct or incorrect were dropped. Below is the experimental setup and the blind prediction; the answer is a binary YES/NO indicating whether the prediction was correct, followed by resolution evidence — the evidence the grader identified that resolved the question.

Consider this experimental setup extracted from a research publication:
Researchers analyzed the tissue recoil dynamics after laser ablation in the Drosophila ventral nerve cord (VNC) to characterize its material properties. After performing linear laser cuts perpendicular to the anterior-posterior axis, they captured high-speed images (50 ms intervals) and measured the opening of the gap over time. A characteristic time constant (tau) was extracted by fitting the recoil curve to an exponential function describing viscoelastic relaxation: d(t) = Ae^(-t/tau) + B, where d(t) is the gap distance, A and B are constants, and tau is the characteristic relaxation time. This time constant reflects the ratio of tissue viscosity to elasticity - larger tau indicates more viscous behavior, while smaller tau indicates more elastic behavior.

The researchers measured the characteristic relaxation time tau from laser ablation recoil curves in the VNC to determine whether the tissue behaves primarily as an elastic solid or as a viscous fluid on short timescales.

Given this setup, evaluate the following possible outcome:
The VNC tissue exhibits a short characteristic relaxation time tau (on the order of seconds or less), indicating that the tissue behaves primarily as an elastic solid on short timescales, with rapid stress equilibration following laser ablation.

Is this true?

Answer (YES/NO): YES